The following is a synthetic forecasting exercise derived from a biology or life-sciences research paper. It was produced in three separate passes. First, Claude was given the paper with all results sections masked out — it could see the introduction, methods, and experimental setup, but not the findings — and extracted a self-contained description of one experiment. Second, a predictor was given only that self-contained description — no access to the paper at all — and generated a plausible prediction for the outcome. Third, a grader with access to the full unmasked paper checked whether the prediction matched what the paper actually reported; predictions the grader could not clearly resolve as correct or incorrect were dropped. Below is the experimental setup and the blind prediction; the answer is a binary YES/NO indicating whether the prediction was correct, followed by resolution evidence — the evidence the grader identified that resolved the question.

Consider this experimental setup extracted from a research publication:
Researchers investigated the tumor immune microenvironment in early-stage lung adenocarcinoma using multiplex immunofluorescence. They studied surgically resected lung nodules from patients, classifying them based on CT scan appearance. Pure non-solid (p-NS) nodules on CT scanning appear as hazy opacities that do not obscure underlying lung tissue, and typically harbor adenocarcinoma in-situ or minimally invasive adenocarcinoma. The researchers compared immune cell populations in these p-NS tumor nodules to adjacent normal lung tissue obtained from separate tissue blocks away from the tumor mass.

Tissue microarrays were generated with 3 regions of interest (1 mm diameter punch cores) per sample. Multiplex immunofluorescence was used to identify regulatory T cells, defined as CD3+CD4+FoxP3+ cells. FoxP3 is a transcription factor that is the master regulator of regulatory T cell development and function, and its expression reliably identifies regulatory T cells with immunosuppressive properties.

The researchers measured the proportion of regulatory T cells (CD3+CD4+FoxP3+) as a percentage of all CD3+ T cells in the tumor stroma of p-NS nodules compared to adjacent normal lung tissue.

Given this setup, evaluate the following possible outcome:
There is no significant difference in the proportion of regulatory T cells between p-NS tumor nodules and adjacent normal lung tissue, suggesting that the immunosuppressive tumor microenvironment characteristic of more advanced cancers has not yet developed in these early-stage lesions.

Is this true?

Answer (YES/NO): NO